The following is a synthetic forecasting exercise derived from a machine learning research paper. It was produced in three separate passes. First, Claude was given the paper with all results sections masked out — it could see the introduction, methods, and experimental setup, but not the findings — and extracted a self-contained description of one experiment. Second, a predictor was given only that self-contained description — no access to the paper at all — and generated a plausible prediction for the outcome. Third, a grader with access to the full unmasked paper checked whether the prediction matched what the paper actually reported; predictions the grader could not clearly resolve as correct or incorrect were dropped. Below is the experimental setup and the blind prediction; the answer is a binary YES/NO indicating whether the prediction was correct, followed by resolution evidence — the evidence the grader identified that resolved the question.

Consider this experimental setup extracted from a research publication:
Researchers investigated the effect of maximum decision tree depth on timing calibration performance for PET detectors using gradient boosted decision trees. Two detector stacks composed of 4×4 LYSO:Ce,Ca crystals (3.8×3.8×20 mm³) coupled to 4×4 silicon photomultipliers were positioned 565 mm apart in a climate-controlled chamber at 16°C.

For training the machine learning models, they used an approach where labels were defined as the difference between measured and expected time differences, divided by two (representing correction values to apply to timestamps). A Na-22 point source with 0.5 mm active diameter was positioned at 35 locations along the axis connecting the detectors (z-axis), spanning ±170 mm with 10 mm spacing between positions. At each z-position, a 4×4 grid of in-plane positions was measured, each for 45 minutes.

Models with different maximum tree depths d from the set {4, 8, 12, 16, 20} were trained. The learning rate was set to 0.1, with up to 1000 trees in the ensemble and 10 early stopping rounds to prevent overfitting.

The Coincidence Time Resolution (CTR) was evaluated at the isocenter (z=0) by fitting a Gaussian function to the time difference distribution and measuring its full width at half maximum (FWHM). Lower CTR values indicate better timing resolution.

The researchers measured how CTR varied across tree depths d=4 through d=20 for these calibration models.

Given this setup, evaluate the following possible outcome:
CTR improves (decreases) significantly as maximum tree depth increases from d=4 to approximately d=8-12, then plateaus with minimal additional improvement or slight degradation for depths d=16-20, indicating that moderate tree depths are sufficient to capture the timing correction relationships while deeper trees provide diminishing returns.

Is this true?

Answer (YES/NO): NO